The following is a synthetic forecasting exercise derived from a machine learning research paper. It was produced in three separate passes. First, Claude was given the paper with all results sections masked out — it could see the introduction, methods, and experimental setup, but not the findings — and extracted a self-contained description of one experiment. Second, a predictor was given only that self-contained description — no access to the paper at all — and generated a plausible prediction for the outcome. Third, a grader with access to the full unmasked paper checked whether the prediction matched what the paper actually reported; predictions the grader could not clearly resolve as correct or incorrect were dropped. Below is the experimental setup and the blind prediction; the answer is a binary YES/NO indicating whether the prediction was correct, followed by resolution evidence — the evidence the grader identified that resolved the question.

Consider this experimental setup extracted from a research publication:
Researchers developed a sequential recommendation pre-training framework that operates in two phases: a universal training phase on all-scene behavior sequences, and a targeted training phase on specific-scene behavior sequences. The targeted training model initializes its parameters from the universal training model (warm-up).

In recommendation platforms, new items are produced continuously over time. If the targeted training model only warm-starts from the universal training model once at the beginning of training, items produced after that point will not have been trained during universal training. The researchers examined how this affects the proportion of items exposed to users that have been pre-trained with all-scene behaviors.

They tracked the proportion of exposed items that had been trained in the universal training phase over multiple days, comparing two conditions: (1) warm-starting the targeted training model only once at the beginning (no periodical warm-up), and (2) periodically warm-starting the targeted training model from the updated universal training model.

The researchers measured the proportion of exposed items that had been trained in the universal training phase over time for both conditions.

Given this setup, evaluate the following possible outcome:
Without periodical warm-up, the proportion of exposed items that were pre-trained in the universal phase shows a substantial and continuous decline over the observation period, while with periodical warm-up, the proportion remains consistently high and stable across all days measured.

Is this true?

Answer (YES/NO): YES